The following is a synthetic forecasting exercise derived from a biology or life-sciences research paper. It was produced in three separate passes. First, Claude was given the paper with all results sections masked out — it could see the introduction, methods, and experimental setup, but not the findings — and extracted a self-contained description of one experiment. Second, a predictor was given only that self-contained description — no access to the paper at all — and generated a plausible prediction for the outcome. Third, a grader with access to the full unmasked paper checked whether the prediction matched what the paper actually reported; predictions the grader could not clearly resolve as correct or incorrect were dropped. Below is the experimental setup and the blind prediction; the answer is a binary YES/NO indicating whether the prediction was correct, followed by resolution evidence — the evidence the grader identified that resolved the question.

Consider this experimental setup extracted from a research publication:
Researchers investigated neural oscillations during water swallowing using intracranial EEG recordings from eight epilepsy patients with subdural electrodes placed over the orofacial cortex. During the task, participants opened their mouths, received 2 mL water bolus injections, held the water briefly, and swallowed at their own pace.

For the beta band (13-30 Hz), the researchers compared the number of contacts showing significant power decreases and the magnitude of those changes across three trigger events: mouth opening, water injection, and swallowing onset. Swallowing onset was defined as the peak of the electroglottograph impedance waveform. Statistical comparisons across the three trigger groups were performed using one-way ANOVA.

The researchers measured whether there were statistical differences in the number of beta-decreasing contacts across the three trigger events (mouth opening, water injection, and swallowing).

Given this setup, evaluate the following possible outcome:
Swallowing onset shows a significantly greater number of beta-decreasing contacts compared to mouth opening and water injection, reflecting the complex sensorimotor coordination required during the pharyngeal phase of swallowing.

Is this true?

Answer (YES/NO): NO